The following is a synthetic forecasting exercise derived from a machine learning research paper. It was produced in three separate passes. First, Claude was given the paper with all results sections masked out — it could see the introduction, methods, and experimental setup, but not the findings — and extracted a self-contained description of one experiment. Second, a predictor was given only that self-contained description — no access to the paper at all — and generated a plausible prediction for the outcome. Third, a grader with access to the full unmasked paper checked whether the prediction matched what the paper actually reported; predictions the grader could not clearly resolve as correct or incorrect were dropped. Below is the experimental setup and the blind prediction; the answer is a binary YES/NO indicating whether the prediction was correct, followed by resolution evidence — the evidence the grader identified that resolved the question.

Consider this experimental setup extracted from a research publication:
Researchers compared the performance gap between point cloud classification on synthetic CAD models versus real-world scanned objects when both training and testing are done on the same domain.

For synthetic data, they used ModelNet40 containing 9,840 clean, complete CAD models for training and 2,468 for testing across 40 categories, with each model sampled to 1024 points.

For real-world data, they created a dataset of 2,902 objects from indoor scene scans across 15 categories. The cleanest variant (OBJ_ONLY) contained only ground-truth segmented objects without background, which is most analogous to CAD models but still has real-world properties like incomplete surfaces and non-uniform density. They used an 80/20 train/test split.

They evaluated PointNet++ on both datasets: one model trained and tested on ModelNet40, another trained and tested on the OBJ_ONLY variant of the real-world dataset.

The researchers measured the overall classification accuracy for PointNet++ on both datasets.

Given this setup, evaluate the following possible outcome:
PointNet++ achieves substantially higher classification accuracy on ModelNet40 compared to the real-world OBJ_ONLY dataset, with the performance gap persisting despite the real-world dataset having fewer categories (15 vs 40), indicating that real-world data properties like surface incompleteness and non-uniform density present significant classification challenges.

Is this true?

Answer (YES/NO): YES